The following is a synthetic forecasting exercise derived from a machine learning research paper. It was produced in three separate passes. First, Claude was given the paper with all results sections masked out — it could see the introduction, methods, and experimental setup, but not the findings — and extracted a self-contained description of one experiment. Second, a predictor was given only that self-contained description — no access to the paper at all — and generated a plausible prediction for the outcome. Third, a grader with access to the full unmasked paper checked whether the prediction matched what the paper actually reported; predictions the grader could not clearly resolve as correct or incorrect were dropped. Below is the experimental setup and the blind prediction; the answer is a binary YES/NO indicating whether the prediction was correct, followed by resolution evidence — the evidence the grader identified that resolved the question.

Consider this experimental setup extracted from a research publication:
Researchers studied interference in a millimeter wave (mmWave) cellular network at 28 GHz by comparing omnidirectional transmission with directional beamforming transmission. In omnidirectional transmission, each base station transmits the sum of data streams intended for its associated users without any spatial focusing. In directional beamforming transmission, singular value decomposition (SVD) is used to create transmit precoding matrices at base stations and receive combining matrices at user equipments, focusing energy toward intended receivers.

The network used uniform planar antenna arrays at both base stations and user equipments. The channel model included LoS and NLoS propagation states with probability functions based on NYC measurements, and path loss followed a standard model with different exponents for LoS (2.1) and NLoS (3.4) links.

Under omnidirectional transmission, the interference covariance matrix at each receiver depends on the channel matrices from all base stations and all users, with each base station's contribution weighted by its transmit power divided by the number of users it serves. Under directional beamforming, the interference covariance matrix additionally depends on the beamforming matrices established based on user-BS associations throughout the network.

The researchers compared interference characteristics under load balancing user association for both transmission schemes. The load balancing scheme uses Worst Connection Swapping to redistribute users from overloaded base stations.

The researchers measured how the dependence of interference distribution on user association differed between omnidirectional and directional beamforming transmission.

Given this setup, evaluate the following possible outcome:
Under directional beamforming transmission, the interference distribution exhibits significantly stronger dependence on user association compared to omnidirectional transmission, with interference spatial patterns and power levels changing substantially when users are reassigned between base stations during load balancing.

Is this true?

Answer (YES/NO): YES